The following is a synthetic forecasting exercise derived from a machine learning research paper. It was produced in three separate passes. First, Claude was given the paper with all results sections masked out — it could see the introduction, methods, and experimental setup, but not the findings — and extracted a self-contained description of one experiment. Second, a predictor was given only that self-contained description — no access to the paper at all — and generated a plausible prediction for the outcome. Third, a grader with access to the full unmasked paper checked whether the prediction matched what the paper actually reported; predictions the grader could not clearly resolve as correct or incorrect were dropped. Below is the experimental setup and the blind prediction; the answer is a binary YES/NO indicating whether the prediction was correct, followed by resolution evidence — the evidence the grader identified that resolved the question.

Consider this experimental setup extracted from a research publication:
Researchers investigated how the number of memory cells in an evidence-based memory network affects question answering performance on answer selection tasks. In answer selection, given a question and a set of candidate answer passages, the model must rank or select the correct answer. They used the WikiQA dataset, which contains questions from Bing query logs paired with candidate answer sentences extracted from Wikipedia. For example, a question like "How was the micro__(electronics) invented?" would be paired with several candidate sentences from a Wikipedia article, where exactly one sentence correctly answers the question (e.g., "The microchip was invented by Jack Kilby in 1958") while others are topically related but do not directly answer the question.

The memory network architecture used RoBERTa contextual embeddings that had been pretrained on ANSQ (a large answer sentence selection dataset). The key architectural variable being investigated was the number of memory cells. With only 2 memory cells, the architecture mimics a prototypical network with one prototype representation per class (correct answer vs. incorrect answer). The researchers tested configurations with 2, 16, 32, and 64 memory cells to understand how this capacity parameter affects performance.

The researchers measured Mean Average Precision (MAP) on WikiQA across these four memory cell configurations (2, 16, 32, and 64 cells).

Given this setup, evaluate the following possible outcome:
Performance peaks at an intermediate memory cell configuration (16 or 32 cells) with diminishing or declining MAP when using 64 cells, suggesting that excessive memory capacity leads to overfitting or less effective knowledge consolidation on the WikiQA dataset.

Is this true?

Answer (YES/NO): YES